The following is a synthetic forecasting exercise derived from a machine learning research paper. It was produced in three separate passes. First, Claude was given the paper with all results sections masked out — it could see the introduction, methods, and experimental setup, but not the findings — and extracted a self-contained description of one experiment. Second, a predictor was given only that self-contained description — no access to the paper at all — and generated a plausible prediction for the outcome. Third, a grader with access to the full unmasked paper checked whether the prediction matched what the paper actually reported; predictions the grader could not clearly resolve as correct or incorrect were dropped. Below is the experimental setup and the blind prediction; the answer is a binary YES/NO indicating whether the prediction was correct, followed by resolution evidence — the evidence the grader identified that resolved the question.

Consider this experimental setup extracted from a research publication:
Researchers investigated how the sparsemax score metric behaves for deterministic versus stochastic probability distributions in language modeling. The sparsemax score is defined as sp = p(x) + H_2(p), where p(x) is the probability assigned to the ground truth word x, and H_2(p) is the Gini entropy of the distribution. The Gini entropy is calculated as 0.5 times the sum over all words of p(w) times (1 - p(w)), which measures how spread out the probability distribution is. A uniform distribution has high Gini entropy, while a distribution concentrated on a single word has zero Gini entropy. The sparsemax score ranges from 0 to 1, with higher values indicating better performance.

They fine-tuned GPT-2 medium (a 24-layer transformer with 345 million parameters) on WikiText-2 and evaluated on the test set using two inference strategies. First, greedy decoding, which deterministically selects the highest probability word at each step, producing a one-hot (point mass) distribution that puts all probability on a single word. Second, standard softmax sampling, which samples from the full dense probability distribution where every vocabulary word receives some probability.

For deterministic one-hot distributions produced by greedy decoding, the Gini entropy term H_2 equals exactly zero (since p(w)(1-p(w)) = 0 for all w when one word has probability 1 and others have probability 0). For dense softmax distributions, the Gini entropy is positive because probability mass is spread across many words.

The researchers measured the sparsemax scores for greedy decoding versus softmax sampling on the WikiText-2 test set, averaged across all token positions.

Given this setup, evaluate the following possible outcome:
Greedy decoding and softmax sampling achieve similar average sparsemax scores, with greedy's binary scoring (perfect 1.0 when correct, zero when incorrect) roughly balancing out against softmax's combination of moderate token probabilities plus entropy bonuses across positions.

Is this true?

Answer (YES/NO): NO